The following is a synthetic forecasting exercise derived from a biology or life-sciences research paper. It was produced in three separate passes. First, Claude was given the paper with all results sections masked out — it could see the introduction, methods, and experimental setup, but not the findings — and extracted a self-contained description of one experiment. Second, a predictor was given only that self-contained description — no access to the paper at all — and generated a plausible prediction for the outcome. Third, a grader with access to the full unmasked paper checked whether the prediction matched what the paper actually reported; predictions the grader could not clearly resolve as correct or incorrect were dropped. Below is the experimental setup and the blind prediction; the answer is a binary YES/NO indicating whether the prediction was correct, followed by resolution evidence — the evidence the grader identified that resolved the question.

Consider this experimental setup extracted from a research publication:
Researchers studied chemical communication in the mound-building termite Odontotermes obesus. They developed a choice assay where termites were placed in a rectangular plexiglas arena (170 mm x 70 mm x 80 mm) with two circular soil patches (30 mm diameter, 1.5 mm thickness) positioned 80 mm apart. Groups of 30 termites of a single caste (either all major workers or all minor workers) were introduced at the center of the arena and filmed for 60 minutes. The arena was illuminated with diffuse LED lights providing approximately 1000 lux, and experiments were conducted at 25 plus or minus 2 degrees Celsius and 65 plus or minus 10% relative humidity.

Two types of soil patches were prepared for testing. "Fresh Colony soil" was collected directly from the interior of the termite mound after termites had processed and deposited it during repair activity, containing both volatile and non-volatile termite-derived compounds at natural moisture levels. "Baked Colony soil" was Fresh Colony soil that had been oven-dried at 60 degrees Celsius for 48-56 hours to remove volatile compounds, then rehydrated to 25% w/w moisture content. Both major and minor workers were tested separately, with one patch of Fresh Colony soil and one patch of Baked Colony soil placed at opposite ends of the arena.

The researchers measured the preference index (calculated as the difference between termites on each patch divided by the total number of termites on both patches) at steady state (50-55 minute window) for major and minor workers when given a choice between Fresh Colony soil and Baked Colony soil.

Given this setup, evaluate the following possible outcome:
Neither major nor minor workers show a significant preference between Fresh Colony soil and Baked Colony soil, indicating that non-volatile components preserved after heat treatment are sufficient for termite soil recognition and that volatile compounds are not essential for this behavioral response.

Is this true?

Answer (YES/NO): NO